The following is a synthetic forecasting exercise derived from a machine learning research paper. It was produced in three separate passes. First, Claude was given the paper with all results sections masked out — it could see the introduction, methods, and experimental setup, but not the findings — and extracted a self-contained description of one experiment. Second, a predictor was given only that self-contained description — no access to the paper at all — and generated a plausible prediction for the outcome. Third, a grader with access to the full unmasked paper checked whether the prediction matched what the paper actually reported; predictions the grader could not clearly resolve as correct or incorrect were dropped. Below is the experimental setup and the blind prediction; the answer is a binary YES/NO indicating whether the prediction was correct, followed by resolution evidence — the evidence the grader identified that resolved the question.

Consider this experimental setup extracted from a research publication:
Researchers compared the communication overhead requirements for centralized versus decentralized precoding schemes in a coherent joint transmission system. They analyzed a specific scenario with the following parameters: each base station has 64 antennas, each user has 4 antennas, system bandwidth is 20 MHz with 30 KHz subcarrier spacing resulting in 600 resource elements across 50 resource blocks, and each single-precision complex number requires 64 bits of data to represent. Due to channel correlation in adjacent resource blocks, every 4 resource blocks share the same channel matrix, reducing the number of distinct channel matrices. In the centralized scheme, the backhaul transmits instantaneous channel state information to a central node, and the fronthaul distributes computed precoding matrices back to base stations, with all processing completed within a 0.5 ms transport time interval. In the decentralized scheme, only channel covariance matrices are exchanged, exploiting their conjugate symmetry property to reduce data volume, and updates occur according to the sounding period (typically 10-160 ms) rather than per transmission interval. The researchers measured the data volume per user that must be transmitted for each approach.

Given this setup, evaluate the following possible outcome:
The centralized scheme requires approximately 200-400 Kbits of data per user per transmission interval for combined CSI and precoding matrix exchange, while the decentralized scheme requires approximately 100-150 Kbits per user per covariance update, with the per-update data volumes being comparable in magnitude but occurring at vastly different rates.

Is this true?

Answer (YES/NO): NO